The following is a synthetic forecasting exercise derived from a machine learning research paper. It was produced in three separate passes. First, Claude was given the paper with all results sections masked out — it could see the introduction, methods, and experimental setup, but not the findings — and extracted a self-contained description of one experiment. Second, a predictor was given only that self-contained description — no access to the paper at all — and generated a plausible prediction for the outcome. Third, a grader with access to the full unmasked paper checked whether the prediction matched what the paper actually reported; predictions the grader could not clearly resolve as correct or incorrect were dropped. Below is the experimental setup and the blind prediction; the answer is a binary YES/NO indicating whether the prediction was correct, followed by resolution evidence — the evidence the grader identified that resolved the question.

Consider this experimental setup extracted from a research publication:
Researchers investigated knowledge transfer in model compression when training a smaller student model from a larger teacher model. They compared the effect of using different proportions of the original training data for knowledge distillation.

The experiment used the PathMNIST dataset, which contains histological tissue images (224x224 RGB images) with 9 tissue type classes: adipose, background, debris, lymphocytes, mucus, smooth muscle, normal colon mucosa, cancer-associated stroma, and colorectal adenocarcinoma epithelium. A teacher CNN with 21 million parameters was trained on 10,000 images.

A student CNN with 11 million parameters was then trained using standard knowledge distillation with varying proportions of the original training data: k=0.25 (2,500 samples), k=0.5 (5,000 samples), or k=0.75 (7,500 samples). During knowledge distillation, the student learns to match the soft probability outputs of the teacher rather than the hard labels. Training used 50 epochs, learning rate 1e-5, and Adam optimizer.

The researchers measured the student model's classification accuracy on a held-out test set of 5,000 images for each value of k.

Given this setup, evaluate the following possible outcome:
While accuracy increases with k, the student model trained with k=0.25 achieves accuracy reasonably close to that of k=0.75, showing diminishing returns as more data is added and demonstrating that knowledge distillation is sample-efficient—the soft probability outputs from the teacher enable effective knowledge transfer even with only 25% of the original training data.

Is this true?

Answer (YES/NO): NO